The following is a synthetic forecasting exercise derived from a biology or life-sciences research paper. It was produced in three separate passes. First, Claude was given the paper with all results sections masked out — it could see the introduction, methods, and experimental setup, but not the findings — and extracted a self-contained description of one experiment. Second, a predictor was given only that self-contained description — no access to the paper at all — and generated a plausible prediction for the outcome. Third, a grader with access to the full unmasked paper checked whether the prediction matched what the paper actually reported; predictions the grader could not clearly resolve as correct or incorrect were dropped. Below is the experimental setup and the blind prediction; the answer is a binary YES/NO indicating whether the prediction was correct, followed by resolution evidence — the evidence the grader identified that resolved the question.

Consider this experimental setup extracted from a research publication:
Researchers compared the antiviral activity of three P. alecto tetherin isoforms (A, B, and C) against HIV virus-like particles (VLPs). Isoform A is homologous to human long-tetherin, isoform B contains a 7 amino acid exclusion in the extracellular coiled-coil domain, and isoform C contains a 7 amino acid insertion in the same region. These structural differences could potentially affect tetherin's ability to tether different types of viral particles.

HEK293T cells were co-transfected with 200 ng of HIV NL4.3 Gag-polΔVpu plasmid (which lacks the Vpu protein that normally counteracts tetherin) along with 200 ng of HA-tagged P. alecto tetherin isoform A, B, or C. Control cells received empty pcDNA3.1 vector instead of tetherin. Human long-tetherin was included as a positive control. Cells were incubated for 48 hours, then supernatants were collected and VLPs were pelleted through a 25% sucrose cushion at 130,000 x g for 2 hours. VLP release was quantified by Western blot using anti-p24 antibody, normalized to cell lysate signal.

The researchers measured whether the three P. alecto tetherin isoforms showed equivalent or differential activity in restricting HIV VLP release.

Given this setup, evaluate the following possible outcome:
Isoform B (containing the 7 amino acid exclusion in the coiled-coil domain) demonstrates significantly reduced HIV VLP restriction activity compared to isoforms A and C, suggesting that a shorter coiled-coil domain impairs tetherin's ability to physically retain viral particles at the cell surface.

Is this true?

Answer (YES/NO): NO